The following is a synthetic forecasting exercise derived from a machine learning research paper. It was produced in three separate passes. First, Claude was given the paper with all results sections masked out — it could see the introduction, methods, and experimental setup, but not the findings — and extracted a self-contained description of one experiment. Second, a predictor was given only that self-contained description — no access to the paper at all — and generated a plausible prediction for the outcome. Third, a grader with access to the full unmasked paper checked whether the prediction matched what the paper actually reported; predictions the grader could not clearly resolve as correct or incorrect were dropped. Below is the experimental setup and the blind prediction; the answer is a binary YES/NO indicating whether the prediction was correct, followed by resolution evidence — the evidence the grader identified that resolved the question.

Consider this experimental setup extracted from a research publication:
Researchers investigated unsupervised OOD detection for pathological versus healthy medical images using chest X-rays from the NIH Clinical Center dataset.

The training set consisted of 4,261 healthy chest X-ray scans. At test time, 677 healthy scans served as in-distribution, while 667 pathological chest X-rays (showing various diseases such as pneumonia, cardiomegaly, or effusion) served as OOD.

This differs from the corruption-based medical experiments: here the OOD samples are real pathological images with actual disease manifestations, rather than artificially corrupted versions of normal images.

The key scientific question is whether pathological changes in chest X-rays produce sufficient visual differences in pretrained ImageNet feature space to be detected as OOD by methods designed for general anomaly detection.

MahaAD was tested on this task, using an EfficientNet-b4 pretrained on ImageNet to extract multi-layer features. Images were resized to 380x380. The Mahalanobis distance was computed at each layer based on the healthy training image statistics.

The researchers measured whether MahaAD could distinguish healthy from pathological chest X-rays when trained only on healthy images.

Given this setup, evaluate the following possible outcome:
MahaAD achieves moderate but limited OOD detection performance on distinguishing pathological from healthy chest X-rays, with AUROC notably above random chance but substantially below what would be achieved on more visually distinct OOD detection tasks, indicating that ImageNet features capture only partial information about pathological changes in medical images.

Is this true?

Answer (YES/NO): NO